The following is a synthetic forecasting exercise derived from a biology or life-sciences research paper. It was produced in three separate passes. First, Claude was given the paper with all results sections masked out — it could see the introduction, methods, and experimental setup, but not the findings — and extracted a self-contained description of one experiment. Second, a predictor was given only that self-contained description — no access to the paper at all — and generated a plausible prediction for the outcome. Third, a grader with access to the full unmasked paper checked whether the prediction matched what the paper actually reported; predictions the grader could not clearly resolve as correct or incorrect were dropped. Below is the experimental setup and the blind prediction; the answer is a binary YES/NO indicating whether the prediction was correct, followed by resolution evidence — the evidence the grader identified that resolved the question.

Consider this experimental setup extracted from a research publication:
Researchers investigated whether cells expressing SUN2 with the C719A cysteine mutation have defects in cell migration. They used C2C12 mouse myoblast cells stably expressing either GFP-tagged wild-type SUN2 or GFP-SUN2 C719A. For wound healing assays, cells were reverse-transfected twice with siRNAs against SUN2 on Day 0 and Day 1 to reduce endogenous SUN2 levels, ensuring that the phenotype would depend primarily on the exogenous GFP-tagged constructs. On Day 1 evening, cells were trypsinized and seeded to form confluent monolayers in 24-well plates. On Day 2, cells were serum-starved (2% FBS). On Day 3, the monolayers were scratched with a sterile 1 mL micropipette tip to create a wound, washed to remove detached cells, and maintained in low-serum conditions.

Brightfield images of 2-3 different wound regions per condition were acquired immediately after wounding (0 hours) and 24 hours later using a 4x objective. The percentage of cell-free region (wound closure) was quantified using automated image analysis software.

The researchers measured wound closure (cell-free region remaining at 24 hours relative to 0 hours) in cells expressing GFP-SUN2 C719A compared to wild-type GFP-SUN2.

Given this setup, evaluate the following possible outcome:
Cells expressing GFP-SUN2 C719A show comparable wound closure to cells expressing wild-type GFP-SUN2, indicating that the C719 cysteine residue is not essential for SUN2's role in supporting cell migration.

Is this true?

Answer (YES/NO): NO